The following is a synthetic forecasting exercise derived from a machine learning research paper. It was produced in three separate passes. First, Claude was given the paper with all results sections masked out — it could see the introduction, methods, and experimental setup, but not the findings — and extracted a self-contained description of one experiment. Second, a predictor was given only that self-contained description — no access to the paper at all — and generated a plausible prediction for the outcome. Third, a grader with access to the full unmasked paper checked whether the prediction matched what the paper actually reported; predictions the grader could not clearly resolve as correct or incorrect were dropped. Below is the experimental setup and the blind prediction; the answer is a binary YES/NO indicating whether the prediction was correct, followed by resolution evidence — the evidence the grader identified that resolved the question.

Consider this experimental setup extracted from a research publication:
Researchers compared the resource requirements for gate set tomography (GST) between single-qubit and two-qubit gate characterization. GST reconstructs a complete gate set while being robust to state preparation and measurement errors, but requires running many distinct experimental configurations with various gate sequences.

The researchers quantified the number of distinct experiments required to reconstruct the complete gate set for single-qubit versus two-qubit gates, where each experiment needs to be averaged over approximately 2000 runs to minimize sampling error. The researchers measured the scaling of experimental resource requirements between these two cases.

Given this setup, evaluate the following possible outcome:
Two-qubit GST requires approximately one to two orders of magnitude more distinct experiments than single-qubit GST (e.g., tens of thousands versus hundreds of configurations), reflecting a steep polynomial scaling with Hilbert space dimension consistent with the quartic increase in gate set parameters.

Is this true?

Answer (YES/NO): NO